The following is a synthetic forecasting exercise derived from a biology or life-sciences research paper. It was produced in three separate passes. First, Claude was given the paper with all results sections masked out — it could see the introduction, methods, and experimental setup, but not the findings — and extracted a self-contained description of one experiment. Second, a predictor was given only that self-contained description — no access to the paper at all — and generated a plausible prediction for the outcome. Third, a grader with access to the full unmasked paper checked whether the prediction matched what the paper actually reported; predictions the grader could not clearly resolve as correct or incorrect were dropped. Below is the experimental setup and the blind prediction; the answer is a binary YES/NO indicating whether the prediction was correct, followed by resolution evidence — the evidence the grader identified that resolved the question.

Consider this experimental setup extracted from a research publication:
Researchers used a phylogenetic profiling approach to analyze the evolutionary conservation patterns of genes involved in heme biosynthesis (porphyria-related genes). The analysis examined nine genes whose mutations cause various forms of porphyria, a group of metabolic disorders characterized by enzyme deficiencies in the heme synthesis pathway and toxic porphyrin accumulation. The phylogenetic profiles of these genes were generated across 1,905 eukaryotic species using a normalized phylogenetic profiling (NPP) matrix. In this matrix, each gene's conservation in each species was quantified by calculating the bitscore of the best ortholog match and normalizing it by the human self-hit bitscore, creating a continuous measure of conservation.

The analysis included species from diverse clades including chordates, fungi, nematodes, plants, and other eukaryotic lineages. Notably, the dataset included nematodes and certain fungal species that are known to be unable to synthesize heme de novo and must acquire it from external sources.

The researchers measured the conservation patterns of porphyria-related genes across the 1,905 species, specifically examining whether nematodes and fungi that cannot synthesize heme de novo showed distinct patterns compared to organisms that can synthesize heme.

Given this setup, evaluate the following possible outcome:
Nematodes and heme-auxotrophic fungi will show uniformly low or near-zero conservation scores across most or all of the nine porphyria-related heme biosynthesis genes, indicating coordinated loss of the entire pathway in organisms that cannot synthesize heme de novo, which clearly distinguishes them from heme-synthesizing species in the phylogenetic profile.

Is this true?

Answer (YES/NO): YES